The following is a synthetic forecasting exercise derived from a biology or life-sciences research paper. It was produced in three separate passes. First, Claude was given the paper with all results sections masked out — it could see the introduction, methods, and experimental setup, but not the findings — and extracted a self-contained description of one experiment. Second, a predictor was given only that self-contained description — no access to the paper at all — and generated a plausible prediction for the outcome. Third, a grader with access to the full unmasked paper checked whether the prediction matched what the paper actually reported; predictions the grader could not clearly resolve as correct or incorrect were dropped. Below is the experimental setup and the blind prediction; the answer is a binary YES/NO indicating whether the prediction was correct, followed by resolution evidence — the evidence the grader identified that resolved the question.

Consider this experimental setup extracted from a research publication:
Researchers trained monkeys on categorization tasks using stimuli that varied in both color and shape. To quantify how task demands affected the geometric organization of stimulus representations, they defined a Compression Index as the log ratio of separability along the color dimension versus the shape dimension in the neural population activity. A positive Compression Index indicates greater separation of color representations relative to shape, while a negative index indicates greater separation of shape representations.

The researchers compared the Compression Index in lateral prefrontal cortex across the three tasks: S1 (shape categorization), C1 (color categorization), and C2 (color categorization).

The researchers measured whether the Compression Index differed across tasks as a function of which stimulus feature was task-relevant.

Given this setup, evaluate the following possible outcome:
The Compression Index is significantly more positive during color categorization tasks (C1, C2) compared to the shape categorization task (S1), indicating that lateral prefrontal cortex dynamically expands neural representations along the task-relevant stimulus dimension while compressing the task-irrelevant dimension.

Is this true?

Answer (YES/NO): YES